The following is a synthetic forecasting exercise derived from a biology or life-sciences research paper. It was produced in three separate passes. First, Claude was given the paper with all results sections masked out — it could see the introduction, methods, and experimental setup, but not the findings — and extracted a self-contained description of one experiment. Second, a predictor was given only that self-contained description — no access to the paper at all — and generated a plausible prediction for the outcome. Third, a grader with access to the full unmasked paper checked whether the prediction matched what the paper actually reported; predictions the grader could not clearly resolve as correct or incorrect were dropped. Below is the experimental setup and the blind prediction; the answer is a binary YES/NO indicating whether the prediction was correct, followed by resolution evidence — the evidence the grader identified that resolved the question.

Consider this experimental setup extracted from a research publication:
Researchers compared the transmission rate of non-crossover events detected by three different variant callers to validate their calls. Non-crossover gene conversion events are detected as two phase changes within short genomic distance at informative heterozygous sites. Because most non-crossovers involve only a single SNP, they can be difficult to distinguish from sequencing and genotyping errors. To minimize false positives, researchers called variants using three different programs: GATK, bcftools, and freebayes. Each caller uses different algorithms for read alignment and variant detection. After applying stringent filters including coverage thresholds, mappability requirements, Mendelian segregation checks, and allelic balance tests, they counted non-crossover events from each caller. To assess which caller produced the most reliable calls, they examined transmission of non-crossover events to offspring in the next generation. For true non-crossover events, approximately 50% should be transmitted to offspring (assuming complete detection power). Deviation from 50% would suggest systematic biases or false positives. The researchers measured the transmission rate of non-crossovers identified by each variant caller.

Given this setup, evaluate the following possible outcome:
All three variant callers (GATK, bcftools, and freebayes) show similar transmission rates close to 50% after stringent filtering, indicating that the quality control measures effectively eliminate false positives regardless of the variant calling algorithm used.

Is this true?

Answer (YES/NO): NO